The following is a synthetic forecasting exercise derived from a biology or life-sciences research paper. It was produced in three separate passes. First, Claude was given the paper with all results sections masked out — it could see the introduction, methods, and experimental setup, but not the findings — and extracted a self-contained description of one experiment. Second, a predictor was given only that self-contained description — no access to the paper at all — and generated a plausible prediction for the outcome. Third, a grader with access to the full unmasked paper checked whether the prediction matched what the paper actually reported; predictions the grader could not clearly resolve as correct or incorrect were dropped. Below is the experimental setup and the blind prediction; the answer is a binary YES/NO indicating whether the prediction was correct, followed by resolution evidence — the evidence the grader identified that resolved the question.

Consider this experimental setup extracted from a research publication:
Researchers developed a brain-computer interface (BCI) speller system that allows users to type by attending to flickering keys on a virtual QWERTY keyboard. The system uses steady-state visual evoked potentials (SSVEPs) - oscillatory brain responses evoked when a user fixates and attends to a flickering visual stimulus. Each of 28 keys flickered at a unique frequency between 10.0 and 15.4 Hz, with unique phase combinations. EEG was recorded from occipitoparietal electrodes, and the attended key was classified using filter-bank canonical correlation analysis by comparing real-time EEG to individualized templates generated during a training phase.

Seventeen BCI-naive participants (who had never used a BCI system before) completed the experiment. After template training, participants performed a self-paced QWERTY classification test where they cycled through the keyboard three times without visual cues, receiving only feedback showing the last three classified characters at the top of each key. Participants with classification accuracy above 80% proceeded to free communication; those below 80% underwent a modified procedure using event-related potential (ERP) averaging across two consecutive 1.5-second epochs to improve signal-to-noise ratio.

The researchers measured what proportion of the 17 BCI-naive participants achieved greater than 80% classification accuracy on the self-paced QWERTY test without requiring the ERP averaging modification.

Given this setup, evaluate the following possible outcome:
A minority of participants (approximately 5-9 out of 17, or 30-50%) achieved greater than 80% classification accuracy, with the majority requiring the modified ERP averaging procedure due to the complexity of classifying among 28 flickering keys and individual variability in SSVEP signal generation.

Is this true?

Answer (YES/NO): NO